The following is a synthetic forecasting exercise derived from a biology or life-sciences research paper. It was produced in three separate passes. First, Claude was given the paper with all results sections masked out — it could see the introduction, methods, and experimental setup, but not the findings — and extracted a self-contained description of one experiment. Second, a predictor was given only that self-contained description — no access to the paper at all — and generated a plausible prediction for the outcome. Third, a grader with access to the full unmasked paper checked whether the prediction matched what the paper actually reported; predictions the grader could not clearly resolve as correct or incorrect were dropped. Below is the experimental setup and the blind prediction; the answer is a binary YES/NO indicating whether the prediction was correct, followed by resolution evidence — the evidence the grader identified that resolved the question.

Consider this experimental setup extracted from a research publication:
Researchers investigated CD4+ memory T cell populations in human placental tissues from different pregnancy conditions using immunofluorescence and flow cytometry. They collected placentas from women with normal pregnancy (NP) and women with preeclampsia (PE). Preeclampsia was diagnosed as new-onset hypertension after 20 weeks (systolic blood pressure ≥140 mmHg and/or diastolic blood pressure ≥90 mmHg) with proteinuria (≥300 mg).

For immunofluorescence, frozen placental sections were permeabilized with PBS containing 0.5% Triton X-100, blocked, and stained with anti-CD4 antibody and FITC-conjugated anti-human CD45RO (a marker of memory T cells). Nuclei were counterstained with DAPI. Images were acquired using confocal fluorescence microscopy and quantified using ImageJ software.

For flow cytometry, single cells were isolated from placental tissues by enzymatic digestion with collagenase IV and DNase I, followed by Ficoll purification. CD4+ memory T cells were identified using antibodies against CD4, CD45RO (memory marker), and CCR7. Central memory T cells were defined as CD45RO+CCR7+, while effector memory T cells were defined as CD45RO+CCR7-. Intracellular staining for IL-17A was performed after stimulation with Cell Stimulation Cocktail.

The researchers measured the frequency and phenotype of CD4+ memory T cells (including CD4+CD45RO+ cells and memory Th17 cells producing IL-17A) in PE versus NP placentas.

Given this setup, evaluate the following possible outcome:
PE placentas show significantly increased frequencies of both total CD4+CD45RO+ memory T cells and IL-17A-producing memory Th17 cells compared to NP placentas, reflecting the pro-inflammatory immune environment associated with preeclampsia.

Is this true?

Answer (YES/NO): YES